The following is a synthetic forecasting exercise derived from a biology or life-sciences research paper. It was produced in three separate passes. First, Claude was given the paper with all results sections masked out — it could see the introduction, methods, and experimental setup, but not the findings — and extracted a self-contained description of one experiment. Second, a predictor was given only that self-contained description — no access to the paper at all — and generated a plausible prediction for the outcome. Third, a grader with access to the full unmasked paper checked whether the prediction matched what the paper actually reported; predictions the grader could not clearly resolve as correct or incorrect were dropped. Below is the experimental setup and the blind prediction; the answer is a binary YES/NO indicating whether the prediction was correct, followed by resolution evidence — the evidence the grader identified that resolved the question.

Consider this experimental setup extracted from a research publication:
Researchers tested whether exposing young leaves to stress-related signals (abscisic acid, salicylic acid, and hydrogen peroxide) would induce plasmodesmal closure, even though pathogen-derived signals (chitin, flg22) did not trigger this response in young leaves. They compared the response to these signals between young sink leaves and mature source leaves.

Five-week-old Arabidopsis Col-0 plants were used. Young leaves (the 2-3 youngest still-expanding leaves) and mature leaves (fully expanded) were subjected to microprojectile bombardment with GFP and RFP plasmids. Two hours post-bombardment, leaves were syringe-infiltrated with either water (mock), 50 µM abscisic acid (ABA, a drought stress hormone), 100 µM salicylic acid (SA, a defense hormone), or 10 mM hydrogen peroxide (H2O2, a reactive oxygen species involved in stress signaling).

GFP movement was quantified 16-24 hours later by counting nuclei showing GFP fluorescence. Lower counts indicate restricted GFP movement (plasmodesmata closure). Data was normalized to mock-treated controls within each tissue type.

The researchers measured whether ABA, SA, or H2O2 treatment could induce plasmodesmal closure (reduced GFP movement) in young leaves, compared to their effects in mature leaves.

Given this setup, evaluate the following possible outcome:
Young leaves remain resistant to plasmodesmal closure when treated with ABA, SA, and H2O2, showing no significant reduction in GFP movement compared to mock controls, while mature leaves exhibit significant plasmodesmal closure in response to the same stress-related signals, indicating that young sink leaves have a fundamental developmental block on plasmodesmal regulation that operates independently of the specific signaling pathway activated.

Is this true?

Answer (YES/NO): YES